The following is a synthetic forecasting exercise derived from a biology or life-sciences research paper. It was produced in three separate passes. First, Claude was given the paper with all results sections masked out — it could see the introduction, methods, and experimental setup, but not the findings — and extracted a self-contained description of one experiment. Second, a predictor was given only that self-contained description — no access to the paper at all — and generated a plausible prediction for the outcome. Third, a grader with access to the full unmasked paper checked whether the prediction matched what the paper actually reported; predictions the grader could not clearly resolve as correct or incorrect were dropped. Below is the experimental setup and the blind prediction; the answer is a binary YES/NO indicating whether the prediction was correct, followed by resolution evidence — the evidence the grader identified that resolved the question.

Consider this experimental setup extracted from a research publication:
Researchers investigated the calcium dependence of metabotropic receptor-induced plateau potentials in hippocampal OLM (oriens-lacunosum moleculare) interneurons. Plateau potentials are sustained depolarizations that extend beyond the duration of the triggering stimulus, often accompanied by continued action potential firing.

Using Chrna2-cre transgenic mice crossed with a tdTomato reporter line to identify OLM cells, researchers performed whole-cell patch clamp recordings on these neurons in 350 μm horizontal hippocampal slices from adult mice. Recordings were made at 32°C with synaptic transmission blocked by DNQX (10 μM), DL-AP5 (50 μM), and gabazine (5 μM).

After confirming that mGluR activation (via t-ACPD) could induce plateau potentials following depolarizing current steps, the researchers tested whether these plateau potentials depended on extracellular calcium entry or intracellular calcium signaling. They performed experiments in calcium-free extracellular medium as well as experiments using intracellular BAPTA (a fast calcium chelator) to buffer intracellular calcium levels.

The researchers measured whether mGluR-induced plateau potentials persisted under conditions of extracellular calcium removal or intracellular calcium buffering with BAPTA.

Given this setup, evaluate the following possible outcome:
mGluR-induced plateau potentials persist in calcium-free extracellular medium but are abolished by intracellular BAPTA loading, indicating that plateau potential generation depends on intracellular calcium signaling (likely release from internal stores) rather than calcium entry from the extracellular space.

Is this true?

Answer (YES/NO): NO